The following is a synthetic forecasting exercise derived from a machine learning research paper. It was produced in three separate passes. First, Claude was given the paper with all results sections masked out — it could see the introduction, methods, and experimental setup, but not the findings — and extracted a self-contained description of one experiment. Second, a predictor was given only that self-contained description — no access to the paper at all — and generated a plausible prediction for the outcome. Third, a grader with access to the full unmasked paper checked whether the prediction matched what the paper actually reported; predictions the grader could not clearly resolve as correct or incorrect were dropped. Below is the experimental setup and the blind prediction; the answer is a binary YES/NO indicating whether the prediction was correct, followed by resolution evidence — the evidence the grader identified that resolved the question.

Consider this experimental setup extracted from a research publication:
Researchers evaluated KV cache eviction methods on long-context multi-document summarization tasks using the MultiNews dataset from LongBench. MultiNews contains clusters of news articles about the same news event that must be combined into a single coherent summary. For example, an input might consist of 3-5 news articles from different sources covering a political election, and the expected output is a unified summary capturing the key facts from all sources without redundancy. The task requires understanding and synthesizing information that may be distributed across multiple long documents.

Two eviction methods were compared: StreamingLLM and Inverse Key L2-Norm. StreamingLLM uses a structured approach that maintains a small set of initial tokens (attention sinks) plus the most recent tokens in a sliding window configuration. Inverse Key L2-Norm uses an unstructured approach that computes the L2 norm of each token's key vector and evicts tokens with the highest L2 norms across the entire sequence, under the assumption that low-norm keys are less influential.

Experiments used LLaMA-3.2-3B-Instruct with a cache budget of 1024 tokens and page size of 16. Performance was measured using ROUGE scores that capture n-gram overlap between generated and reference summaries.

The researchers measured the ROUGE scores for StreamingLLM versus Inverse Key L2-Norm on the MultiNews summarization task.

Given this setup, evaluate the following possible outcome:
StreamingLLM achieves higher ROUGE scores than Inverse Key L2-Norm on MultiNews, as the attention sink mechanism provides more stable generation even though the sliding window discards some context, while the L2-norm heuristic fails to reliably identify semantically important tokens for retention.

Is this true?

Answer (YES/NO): NO